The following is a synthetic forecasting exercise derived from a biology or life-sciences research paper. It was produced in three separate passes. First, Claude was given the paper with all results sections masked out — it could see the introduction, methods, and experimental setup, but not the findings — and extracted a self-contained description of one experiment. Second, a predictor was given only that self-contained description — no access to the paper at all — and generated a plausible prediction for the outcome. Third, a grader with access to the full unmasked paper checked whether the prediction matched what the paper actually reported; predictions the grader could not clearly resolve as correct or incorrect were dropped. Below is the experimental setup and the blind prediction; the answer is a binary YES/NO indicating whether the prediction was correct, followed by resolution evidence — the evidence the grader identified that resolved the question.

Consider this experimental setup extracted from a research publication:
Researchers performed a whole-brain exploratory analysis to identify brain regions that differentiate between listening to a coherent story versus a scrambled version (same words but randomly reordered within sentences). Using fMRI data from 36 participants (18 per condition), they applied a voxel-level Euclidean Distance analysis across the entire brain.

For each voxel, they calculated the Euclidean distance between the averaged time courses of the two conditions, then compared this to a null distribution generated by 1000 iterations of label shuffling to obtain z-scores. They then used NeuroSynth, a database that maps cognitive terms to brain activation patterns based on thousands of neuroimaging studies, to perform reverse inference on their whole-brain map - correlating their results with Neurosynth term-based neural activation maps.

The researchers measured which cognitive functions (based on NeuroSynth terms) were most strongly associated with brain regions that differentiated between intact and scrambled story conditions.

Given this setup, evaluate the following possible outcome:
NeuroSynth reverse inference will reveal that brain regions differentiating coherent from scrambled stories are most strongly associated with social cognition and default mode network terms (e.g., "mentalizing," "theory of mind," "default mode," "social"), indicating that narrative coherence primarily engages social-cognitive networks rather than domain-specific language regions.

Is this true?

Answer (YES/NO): NO